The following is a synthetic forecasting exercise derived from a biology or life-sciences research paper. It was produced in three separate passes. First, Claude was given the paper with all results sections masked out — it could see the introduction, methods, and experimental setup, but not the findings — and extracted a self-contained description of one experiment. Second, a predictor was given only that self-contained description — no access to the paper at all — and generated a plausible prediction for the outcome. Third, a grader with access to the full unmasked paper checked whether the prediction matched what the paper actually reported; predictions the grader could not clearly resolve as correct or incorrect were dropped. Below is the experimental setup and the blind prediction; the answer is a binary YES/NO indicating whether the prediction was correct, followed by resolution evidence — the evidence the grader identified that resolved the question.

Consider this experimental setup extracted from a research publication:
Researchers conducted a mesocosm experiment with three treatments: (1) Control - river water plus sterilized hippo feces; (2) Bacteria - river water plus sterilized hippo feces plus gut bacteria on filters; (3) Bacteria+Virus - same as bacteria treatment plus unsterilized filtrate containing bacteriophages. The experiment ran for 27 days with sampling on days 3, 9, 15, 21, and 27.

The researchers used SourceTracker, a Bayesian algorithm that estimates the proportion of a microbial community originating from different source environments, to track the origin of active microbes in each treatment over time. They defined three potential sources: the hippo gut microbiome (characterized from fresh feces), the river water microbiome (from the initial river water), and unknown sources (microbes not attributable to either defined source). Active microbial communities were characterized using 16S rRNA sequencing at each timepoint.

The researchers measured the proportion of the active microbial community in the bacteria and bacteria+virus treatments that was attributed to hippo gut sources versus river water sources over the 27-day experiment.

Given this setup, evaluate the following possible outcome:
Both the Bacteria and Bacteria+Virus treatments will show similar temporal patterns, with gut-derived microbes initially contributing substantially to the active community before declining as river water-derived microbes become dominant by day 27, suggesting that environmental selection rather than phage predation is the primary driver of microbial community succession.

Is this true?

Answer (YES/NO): NO